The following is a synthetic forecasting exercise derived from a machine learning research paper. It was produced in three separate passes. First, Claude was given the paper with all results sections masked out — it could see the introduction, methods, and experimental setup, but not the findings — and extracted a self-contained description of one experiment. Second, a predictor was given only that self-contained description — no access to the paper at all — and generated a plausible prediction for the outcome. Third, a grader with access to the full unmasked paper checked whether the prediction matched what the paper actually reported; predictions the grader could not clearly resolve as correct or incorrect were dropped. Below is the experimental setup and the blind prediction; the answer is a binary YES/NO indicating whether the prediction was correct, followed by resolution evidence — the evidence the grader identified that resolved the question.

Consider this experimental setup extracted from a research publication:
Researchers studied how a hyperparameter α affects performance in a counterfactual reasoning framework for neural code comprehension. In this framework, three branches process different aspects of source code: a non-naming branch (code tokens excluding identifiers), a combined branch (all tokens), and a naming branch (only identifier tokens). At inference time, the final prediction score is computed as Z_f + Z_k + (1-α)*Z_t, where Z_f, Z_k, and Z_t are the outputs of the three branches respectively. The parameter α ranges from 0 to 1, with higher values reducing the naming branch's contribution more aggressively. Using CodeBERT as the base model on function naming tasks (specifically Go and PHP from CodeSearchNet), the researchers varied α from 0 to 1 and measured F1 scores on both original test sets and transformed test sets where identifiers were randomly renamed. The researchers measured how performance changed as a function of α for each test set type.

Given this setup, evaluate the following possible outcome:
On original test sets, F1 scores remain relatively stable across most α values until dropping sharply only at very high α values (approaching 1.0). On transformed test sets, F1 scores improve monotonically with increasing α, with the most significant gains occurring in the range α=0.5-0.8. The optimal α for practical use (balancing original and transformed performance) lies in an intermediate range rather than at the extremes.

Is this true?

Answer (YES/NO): NO